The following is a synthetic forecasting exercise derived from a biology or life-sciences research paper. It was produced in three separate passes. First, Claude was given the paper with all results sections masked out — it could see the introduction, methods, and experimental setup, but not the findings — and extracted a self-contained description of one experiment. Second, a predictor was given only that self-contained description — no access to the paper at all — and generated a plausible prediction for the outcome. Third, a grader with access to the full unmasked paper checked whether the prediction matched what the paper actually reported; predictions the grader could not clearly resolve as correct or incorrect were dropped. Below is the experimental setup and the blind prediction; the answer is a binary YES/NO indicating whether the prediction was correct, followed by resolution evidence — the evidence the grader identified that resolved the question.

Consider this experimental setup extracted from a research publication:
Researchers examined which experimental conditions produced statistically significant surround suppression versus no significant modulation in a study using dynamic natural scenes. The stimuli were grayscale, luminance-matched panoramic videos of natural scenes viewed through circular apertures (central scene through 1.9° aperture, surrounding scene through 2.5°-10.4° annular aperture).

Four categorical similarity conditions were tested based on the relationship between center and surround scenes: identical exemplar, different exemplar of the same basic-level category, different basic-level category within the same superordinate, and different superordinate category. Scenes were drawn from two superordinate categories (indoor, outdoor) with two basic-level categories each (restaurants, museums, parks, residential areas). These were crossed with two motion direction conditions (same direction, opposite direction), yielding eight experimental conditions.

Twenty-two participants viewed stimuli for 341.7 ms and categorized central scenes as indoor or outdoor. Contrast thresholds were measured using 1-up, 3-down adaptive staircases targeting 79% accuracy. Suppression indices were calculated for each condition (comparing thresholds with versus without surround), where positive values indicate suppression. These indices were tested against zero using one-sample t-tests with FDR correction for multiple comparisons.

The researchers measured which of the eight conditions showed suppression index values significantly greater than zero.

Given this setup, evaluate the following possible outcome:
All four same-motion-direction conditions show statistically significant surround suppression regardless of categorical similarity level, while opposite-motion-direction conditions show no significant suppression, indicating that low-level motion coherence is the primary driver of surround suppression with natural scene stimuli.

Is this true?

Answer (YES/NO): NO